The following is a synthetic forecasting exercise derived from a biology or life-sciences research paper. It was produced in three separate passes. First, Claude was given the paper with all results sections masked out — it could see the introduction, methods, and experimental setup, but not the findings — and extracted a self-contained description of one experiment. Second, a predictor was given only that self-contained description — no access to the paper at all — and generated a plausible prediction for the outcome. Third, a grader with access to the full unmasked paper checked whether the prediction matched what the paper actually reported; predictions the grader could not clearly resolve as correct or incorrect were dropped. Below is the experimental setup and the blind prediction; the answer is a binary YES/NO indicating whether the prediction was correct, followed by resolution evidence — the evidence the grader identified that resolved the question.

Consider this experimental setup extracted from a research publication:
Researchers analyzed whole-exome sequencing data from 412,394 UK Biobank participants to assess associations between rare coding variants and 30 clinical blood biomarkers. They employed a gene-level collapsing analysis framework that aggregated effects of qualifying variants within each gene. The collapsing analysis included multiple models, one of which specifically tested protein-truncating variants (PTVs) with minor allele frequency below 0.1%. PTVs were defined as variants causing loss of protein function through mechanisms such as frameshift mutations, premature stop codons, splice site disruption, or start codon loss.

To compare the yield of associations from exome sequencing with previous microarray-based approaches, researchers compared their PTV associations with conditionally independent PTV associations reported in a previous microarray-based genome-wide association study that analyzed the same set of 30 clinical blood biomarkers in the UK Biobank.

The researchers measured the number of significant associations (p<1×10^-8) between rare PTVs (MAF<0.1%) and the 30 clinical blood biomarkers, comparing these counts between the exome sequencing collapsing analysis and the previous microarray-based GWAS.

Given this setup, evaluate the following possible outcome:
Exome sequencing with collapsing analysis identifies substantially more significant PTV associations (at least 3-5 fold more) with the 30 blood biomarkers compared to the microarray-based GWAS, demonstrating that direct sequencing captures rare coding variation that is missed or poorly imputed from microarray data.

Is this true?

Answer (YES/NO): YES